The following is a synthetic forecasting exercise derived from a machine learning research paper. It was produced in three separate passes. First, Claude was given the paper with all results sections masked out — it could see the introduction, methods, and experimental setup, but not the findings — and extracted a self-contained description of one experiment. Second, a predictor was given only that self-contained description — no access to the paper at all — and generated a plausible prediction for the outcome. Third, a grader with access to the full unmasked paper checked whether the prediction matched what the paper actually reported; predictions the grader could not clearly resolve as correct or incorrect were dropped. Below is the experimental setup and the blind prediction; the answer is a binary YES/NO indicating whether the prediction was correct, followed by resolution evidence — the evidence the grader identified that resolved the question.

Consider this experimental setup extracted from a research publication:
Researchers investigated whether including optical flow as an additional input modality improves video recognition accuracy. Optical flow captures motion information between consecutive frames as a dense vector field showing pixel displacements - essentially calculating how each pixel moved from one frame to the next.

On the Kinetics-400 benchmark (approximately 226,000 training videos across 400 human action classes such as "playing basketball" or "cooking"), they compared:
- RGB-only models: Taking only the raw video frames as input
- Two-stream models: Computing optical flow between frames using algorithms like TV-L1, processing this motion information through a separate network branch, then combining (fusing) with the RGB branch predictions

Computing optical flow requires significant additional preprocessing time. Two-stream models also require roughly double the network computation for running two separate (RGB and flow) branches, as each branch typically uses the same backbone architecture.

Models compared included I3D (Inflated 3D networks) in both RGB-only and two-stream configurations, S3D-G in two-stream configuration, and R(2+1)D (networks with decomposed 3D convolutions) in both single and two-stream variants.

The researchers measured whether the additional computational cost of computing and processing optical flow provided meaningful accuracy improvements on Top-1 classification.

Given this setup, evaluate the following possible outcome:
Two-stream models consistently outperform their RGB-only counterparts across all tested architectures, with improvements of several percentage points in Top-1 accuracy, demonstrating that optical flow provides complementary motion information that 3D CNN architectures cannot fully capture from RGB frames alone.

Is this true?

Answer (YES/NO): NO